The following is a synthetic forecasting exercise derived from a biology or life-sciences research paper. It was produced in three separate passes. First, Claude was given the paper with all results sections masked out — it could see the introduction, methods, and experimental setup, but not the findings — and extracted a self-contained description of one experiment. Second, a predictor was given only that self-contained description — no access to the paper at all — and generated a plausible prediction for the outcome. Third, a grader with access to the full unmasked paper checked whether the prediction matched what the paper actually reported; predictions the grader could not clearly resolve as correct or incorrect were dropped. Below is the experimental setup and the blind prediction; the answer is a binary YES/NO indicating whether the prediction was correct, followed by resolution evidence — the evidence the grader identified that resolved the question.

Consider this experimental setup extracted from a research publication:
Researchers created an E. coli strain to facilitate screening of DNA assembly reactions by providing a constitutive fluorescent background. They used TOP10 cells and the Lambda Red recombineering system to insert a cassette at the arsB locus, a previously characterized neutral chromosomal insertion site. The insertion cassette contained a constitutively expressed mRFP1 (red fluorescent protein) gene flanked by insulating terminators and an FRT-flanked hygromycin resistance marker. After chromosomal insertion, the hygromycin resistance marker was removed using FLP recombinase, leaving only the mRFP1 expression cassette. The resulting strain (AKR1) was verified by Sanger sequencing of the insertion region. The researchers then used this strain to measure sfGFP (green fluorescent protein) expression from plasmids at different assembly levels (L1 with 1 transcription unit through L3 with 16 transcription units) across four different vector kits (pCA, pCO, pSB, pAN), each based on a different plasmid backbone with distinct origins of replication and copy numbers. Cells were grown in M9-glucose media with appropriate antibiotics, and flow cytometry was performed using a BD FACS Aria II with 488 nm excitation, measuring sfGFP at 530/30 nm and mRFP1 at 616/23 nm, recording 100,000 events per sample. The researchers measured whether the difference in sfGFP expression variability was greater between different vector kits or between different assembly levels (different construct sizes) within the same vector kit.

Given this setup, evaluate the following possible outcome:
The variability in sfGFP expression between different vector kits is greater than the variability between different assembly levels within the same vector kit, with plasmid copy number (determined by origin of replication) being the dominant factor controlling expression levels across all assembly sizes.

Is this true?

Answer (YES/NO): NO